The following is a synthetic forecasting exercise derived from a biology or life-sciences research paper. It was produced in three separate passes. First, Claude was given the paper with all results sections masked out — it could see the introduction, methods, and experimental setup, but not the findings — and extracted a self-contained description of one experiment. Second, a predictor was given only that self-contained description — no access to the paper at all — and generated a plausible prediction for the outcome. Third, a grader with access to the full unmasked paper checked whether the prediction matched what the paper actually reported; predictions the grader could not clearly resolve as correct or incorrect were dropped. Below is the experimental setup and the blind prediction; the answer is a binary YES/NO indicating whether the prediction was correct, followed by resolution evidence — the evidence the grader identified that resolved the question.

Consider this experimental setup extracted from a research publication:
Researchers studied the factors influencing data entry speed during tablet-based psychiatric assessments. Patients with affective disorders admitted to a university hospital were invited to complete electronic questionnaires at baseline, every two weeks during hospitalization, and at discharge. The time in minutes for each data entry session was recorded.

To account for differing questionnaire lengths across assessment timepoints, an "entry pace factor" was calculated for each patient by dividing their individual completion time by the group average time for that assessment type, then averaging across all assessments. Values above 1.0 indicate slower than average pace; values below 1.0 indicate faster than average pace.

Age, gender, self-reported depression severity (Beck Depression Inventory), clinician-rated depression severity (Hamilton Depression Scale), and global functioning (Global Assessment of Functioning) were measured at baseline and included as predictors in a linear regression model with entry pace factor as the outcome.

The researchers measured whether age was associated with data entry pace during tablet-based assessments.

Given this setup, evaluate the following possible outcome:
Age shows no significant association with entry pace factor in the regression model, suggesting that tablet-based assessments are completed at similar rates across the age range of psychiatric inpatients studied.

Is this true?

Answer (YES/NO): NO